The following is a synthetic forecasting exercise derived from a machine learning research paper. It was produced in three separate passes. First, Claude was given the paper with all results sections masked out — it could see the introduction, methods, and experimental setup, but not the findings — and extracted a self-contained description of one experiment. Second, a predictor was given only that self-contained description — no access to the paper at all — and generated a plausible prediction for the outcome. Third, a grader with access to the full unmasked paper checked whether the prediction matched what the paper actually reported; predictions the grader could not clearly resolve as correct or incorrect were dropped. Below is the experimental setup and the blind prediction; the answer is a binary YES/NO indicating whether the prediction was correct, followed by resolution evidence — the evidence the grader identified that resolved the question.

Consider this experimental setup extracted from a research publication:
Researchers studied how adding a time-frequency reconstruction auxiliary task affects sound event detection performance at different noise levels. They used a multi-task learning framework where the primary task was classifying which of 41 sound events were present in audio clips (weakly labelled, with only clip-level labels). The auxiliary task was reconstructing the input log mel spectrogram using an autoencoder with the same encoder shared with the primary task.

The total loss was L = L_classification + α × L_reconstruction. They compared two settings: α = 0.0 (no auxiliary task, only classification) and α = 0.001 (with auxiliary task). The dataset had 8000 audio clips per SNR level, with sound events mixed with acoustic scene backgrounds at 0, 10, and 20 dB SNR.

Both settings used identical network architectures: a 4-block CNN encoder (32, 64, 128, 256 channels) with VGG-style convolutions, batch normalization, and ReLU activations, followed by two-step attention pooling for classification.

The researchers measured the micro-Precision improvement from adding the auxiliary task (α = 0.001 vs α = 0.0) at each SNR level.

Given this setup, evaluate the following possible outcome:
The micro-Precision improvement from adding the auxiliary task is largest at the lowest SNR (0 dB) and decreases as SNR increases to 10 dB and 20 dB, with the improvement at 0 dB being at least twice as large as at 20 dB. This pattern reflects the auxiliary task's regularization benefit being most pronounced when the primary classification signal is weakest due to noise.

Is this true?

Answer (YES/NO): NO